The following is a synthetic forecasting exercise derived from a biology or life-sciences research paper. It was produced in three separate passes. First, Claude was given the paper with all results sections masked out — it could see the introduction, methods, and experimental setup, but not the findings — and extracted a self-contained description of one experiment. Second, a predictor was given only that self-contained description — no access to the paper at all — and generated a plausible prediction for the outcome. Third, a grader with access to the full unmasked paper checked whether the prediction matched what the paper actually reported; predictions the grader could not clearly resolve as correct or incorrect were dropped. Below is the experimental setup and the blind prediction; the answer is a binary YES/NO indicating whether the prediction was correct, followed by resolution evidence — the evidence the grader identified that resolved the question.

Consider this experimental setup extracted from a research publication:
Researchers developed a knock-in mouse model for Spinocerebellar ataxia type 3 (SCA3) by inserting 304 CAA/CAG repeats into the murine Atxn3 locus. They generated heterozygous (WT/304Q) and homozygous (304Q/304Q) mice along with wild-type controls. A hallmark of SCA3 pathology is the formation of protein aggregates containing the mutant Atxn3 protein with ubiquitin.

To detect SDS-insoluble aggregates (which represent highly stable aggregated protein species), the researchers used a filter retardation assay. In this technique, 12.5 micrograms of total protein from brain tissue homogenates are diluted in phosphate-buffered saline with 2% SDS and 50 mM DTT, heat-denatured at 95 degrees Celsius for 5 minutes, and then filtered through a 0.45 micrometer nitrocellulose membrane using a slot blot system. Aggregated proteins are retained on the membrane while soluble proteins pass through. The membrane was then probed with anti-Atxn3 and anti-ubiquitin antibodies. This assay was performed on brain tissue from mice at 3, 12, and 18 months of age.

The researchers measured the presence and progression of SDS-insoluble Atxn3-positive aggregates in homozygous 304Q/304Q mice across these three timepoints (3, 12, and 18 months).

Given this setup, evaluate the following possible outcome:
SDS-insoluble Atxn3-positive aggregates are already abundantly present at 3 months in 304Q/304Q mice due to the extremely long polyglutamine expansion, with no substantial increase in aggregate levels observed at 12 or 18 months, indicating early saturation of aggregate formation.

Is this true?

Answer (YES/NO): NO